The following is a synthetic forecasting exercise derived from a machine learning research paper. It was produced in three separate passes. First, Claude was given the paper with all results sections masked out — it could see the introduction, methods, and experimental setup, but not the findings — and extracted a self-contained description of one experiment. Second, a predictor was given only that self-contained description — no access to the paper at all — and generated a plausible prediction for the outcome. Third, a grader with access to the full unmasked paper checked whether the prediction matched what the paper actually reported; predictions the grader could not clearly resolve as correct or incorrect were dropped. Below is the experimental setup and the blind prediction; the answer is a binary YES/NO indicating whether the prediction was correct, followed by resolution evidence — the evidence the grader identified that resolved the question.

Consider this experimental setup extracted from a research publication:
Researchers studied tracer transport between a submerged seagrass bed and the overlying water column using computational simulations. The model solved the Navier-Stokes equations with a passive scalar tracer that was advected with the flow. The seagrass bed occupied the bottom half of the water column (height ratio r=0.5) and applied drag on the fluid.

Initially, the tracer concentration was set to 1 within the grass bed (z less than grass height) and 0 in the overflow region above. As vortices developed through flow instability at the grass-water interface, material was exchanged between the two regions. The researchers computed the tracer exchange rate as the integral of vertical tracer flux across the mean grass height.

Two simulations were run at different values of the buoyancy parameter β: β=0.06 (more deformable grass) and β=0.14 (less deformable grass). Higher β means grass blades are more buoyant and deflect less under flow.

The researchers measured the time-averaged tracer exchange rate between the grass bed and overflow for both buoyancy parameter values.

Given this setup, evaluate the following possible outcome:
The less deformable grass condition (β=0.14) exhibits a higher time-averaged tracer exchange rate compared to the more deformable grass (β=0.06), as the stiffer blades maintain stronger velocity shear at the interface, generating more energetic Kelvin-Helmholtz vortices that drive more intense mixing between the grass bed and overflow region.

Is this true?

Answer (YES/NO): YES